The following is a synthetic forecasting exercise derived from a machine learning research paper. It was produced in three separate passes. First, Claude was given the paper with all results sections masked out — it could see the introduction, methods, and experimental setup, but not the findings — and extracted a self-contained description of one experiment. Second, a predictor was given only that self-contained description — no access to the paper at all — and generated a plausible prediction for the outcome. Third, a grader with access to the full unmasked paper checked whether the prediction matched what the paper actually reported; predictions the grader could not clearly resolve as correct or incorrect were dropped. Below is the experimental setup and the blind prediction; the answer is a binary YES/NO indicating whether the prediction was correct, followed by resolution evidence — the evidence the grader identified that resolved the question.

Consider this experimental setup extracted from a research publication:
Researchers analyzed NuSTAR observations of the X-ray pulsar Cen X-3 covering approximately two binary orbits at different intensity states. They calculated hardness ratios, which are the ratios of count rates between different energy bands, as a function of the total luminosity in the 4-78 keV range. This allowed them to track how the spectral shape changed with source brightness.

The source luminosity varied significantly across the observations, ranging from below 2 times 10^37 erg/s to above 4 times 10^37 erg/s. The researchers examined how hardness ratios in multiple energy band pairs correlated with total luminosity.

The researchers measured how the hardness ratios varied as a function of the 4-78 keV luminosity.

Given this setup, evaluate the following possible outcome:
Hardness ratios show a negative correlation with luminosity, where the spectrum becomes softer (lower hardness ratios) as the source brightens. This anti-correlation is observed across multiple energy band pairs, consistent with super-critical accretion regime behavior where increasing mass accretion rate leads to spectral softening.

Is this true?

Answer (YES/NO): YES